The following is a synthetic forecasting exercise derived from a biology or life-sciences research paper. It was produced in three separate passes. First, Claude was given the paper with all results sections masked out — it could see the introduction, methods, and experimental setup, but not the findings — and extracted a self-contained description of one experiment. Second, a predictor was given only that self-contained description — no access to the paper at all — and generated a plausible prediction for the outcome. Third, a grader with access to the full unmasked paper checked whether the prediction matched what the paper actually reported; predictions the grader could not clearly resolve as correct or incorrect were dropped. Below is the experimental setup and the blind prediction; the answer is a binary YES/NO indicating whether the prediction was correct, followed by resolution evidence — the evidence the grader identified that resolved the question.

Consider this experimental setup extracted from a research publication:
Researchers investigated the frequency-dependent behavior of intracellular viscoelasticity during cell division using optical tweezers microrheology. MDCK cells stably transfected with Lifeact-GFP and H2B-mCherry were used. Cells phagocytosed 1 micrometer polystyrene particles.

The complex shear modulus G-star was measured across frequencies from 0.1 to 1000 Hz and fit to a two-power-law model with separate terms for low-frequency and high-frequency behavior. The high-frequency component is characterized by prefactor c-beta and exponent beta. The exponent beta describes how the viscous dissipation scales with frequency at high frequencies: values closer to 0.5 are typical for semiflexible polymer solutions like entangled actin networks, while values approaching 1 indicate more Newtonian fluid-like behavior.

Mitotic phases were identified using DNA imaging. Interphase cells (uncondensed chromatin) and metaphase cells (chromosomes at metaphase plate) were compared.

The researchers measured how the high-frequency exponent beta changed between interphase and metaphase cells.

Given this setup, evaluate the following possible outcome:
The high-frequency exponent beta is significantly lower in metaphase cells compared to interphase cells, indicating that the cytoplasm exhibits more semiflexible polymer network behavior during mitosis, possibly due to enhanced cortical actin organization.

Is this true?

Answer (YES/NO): NO